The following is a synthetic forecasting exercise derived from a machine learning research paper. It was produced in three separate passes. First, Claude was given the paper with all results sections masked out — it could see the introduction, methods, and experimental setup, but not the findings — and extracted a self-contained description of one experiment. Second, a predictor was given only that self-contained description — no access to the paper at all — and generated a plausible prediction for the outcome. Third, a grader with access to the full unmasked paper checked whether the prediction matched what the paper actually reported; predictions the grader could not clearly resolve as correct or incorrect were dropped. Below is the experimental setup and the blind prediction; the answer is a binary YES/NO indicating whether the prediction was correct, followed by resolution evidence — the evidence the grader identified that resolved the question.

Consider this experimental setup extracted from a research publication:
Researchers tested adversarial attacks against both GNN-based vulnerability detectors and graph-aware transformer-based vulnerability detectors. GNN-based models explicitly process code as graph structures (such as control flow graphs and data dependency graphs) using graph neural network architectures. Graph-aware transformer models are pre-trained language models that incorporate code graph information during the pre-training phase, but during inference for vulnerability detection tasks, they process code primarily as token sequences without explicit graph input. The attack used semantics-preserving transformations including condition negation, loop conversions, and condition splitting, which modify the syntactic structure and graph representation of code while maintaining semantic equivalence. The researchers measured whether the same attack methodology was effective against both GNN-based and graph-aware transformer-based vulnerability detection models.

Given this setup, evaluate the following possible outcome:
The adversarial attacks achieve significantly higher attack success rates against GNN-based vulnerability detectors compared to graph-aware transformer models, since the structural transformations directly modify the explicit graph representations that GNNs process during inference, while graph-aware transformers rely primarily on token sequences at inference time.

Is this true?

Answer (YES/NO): YES